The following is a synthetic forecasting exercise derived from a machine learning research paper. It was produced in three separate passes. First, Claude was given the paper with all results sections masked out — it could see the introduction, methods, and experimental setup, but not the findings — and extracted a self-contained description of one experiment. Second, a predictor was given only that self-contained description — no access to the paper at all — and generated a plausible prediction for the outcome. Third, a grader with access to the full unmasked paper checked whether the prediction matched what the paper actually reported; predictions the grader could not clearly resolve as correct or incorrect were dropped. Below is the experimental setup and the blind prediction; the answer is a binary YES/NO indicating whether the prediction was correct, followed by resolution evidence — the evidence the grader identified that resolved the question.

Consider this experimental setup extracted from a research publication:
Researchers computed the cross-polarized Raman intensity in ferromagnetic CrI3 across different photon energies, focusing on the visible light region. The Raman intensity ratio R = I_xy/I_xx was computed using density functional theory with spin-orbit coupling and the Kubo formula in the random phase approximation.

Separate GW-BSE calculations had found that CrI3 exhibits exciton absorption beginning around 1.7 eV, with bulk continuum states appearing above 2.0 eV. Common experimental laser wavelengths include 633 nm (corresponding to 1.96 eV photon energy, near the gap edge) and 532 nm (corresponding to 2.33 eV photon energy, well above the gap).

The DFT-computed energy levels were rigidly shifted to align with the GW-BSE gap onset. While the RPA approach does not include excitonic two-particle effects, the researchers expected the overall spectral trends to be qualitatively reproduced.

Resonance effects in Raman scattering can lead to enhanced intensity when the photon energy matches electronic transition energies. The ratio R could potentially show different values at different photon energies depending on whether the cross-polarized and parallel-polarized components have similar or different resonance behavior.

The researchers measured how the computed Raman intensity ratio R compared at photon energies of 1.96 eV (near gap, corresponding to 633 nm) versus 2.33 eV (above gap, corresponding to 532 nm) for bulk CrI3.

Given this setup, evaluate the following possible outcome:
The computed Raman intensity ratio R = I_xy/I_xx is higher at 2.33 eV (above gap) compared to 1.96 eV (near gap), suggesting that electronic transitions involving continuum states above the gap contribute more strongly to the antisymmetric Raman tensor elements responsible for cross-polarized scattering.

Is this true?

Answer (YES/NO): NO